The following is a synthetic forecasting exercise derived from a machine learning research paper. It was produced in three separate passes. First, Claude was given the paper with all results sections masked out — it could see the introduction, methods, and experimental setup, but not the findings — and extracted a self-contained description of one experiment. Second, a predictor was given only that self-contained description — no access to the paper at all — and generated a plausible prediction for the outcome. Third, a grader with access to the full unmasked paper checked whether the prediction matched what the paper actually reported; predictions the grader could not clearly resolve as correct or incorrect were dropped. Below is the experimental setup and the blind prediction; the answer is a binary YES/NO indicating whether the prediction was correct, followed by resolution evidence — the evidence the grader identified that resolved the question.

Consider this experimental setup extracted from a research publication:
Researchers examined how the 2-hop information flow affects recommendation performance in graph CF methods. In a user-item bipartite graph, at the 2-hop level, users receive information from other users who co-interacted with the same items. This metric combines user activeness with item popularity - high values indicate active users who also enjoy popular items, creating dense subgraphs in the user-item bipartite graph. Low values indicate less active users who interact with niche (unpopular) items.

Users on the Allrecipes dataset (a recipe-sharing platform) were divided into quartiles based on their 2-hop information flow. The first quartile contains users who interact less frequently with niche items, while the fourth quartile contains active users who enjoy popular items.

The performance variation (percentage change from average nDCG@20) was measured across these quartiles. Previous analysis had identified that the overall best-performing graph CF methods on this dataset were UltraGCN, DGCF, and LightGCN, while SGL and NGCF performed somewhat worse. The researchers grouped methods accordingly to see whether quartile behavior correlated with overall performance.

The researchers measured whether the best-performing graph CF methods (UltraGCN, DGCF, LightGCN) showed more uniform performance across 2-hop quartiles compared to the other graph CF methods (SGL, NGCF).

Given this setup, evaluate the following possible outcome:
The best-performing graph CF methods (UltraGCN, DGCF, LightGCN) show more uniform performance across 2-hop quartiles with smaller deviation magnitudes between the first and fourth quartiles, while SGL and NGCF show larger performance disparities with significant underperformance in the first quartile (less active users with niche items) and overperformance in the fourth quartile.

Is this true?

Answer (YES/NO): YES